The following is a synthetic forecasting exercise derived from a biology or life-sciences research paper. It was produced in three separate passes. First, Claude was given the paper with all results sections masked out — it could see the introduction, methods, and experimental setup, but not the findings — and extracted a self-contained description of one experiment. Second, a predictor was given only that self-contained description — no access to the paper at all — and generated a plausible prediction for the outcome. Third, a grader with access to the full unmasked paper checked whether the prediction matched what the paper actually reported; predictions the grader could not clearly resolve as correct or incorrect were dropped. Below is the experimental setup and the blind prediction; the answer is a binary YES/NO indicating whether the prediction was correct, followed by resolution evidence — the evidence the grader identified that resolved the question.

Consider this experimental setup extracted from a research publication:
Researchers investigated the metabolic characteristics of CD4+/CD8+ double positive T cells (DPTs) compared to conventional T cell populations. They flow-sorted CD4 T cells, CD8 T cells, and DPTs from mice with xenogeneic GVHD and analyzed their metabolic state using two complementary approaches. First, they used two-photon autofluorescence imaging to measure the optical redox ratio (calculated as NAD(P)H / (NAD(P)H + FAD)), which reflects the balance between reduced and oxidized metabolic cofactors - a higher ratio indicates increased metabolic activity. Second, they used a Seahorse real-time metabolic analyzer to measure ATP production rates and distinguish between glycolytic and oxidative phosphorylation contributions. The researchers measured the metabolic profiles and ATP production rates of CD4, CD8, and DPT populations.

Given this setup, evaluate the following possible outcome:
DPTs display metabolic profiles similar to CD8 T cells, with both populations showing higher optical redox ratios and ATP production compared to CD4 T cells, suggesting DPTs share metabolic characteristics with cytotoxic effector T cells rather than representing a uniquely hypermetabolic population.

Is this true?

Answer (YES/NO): NO